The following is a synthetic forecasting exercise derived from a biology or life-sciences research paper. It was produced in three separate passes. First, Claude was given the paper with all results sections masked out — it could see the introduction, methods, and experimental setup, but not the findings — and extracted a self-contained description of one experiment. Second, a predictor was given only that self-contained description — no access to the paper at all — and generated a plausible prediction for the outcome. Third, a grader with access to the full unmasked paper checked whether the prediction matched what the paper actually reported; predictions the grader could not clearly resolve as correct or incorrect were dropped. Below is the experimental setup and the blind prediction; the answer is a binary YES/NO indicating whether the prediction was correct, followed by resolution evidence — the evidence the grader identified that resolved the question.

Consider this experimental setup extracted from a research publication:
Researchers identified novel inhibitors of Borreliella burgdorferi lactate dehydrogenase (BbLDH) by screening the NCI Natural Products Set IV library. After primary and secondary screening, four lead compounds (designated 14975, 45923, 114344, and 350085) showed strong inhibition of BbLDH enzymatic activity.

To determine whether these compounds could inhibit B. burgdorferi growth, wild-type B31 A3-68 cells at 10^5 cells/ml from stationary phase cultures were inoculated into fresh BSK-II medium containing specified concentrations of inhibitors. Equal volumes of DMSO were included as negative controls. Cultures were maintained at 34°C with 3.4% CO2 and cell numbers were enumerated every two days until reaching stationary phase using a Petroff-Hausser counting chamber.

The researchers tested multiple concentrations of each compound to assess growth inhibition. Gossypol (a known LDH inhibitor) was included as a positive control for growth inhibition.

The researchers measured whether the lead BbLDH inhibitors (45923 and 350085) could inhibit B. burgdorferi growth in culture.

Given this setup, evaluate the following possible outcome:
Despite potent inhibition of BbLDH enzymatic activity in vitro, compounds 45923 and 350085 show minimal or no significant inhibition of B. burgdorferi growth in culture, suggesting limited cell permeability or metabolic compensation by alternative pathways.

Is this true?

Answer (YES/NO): NO